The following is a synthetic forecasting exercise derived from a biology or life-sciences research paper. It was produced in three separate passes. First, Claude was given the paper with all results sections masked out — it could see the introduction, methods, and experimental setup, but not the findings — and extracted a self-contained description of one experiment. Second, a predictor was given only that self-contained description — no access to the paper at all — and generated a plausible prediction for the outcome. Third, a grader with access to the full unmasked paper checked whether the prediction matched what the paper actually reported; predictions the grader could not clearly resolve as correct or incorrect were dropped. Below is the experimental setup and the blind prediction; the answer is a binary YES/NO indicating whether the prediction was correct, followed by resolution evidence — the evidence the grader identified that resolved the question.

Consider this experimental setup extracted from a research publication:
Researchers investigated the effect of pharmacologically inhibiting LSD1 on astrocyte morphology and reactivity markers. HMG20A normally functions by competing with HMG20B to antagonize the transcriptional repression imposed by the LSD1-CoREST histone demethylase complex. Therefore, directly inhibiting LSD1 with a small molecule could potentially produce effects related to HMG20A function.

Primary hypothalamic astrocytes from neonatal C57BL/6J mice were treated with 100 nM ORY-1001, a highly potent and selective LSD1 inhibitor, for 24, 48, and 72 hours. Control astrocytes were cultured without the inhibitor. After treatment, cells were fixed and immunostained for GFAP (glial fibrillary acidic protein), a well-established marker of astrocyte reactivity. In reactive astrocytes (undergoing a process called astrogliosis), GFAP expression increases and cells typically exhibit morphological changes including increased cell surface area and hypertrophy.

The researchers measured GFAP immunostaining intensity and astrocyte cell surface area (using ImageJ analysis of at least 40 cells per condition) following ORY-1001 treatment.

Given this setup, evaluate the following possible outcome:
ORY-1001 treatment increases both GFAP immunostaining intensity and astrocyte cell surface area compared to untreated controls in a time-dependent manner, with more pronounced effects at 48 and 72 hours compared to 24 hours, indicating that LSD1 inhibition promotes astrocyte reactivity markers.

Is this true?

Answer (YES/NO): YES